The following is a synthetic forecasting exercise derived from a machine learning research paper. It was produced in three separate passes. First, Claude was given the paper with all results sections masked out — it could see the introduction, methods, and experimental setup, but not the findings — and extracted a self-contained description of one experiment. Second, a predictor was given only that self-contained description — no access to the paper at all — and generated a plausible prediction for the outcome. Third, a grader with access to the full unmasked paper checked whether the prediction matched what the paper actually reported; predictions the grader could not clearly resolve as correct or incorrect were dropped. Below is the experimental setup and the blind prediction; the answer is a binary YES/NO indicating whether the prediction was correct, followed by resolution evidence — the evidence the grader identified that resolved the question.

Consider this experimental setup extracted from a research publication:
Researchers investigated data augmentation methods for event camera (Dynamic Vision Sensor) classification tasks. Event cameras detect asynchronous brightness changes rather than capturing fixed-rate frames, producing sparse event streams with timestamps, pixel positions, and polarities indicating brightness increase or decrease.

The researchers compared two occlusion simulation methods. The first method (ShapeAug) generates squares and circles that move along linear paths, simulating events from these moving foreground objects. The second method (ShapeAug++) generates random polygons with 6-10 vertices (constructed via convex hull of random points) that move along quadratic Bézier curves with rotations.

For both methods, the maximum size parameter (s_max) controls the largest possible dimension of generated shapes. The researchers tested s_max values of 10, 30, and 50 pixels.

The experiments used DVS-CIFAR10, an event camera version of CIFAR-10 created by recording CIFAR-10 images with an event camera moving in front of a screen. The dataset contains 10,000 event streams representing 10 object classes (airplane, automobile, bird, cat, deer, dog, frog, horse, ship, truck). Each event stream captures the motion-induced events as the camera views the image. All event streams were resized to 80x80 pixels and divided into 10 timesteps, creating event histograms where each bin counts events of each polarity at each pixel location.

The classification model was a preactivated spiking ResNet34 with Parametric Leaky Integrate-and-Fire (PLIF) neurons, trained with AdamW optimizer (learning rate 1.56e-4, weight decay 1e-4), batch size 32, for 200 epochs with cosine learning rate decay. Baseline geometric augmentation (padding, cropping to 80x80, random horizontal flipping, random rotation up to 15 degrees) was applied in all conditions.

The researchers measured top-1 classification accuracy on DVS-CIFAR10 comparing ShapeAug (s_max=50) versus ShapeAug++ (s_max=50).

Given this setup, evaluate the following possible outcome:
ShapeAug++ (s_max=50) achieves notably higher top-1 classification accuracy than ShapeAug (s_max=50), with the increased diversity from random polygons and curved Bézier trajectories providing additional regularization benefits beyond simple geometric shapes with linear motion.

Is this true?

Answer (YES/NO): NO